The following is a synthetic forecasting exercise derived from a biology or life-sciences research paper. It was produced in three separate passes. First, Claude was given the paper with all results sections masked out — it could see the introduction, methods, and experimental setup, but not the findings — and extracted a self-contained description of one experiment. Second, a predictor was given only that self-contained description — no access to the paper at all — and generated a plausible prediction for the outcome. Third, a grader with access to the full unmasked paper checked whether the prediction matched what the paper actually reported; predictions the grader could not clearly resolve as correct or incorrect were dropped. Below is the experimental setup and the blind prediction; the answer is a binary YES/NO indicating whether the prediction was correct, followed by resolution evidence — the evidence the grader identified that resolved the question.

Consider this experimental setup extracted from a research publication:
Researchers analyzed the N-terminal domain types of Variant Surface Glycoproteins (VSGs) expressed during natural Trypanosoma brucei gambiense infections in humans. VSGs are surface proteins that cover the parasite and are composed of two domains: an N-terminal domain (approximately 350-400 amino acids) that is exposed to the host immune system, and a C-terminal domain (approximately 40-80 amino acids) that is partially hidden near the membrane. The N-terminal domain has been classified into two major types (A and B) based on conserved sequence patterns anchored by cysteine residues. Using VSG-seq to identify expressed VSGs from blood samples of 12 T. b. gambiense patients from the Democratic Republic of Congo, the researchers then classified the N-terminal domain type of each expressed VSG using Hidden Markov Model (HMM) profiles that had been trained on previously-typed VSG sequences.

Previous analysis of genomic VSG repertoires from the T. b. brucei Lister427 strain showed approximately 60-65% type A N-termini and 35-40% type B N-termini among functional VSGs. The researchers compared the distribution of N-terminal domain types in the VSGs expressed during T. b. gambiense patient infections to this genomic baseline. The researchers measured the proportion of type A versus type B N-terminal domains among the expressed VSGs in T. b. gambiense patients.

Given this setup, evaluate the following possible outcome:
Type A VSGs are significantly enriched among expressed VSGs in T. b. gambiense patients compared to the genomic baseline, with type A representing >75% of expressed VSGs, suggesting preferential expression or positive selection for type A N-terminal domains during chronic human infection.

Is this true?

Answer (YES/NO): NO